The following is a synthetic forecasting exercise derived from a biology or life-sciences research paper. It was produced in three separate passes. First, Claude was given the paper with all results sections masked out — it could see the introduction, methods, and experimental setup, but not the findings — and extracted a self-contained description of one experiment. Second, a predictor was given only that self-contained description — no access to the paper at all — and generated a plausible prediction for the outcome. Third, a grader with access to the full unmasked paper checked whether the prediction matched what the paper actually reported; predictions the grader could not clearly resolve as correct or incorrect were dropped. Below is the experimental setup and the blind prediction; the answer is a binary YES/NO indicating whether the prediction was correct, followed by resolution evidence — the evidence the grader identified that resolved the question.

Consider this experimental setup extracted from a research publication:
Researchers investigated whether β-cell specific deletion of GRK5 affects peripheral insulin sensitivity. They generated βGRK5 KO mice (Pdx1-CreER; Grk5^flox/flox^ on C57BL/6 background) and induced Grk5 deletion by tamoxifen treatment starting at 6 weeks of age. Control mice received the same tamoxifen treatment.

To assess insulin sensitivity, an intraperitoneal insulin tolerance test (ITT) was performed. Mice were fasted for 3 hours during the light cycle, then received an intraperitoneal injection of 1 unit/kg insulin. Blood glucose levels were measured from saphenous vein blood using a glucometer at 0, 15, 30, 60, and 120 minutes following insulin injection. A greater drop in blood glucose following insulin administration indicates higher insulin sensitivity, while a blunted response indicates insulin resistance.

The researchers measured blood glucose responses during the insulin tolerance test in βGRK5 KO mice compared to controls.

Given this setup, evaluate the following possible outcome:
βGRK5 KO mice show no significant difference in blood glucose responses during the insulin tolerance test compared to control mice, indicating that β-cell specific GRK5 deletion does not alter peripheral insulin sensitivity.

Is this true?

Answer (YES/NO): YES